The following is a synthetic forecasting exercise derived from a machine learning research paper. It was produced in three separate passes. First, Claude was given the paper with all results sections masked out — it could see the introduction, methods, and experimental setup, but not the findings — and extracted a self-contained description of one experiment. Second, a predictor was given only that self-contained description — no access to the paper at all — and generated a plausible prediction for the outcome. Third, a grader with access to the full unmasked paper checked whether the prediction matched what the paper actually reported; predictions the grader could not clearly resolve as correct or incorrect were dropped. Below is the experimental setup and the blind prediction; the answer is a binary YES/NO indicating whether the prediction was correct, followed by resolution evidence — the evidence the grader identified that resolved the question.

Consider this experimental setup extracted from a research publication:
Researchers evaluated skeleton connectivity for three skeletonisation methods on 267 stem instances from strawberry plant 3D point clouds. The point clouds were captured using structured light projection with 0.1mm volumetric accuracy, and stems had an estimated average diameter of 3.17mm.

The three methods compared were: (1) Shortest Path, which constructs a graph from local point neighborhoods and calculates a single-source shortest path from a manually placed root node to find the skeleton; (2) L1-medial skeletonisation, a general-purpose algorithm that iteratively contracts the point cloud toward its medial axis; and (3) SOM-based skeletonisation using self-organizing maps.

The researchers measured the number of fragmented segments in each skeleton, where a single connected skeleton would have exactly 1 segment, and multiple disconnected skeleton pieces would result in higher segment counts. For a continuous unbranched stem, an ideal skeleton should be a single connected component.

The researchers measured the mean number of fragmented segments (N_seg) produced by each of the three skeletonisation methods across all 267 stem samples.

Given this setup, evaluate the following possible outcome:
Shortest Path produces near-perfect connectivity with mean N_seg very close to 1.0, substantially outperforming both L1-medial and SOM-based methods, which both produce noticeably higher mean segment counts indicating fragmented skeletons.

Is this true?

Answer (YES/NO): NO